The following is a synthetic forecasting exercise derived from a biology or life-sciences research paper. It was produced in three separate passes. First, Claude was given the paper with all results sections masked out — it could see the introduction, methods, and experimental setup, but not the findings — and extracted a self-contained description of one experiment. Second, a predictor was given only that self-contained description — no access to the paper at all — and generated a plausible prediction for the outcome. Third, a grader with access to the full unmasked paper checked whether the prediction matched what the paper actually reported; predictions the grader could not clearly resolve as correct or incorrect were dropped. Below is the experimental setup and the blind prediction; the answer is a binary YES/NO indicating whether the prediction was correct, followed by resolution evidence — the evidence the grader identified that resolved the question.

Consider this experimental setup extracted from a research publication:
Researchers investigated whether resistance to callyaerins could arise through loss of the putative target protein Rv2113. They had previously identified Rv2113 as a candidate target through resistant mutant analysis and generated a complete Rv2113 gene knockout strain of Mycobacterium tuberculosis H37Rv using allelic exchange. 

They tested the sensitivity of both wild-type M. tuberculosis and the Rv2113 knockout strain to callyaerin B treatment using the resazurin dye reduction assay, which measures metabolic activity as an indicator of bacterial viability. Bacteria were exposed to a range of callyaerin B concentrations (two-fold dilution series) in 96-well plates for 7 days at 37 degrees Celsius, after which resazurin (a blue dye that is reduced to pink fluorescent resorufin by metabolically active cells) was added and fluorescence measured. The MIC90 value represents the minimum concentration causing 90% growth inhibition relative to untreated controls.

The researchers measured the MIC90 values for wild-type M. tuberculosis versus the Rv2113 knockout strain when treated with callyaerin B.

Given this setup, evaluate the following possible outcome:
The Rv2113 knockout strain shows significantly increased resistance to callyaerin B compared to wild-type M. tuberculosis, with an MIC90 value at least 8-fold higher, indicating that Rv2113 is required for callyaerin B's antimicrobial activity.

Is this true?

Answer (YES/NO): YES